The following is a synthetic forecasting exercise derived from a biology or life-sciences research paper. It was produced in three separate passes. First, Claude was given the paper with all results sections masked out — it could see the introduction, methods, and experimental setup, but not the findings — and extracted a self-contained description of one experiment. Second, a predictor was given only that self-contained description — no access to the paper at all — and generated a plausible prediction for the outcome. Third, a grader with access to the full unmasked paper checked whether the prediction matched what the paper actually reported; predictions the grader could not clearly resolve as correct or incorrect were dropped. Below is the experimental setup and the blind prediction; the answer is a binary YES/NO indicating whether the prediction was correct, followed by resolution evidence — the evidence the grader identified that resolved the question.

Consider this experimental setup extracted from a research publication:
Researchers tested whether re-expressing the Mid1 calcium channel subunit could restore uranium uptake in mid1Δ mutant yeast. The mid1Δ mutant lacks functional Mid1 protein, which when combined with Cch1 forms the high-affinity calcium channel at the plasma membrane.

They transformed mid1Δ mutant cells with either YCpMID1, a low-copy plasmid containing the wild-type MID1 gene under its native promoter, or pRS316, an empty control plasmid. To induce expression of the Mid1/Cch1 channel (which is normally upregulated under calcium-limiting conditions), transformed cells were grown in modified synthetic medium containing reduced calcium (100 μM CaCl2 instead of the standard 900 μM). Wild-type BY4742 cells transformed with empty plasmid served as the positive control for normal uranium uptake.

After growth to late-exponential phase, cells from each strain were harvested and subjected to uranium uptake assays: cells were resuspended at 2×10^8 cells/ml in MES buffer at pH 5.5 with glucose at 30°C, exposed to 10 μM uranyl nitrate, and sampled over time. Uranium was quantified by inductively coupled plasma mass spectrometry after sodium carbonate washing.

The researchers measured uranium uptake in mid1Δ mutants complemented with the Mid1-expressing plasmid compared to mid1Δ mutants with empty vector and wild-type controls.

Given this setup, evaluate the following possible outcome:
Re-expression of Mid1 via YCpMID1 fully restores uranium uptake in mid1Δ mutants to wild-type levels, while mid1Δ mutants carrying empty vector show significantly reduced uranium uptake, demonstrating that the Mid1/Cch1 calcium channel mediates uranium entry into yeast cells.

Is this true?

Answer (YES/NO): YES